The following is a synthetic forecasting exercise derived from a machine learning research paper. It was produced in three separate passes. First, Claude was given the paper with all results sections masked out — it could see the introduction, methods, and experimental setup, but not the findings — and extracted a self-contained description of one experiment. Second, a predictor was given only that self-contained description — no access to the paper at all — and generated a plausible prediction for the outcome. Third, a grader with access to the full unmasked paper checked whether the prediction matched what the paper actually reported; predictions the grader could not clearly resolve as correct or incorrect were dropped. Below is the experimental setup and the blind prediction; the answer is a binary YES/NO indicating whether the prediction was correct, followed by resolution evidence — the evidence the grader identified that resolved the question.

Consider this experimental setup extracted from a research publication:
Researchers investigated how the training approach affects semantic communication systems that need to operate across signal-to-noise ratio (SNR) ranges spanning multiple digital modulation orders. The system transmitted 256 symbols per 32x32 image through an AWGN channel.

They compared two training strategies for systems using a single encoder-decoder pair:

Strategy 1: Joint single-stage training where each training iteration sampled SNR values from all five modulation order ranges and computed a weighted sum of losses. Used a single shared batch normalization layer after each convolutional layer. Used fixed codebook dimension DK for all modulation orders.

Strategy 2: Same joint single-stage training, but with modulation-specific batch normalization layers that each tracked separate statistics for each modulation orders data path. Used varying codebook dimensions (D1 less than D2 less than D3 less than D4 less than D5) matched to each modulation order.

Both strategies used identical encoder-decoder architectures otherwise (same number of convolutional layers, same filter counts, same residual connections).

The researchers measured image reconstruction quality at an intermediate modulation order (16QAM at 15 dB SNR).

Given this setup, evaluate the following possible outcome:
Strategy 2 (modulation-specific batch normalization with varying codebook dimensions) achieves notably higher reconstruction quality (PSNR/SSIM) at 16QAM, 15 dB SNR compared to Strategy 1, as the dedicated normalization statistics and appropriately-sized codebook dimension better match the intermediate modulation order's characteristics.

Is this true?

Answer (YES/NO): YES